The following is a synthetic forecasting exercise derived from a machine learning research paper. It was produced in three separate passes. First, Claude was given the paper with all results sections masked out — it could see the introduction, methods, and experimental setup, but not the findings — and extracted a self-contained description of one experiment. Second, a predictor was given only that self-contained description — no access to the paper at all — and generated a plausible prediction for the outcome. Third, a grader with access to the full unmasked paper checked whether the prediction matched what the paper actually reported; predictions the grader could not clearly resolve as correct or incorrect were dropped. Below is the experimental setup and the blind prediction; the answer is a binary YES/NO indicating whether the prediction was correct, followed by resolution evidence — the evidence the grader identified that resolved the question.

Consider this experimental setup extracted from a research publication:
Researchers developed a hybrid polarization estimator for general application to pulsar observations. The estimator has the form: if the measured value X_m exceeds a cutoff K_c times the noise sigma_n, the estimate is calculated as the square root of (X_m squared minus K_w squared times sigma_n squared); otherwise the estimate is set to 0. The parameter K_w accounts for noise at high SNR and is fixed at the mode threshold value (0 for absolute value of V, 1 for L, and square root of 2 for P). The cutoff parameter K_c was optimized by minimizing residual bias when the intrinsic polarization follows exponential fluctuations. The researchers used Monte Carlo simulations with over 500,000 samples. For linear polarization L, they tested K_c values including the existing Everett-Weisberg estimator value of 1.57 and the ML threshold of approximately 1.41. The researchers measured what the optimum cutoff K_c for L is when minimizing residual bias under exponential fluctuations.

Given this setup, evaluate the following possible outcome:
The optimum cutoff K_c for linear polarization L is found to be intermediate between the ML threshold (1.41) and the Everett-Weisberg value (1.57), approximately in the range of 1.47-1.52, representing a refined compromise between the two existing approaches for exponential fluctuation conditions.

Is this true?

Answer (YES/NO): YES